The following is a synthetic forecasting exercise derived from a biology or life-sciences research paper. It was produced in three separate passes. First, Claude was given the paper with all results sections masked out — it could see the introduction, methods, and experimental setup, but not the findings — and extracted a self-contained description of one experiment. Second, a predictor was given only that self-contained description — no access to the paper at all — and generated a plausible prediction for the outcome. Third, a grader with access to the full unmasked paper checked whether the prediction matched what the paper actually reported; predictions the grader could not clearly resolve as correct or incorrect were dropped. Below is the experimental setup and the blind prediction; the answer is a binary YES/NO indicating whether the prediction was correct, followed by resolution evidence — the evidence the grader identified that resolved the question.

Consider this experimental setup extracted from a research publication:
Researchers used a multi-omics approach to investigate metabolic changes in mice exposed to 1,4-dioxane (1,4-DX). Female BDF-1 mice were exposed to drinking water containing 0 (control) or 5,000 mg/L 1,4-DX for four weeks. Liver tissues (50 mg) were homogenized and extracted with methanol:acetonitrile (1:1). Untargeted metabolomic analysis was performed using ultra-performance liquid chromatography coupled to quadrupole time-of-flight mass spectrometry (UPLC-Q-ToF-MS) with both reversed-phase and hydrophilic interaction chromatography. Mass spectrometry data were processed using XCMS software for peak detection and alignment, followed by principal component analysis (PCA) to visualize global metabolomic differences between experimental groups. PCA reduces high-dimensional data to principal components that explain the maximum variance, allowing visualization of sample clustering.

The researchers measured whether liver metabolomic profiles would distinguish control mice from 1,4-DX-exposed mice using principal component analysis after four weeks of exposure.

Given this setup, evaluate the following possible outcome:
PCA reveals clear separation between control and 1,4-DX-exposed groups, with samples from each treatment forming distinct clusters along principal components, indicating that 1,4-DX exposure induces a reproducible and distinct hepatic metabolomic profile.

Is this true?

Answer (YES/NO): NO